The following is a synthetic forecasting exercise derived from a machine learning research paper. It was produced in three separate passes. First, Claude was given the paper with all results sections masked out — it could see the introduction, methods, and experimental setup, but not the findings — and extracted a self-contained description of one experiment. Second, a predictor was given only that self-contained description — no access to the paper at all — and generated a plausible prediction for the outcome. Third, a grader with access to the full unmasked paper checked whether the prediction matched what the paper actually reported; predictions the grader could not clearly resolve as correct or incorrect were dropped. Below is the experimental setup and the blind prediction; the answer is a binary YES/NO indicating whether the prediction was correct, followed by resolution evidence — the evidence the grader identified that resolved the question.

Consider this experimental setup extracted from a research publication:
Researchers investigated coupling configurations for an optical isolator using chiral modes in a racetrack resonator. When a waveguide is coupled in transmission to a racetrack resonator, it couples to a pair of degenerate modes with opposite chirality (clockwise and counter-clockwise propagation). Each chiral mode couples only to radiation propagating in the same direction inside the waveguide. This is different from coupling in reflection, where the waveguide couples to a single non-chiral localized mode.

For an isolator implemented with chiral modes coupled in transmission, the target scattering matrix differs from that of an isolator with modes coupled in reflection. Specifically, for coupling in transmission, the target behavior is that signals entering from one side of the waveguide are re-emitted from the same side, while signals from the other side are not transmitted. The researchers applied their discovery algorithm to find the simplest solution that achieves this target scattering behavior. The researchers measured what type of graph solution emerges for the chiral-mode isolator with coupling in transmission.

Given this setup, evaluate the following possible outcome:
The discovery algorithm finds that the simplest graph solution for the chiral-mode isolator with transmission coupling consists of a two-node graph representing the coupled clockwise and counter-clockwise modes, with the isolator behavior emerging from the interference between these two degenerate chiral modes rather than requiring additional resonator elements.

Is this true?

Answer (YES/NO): NO